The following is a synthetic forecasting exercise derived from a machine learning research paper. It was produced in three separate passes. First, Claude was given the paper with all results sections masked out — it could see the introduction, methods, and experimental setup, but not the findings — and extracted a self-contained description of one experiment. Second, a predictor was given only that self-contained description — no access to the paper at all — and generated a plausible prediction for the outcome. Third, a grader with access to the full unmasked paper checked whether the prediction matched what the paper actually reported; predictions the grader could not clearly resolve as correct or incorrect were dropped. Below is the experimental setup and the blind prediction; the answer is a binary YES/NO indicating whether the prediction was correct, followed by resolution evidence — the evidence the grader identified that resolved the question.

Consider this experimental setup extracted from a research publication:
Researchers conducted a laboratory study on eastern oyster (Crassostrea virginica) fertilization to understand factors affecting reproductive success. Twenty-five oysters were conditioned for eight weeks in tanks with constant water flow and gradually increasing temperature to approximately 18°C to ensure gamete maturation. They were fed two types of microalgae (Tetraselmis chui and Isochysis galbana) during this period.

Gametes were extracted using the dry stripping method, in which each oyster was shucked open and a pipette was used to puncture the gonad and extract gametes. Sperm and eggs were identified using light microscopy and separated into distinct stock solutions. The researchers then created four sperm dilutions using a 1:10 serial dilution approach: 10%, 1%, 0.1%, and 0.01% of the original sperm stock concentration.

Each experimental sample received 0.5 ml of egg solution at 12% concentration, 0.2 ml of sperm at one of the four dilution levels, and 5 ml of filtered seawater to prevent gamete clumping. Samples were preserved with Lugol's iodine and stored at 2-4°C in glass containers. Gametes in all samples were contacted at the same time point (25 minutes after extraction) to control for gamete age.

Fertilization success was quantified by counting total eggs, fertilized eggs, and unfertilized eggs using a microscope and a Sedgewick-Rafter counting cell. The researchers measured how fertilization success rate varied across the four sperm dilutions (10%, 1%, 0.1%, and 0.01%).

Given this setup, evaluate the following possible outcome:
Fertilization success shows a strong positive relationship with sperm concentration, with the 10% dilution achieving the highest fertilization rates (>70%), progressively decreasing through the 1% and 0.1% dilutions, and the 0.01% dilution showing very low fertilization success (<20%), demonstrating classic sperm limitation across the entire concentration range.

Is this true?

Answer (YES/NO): NO